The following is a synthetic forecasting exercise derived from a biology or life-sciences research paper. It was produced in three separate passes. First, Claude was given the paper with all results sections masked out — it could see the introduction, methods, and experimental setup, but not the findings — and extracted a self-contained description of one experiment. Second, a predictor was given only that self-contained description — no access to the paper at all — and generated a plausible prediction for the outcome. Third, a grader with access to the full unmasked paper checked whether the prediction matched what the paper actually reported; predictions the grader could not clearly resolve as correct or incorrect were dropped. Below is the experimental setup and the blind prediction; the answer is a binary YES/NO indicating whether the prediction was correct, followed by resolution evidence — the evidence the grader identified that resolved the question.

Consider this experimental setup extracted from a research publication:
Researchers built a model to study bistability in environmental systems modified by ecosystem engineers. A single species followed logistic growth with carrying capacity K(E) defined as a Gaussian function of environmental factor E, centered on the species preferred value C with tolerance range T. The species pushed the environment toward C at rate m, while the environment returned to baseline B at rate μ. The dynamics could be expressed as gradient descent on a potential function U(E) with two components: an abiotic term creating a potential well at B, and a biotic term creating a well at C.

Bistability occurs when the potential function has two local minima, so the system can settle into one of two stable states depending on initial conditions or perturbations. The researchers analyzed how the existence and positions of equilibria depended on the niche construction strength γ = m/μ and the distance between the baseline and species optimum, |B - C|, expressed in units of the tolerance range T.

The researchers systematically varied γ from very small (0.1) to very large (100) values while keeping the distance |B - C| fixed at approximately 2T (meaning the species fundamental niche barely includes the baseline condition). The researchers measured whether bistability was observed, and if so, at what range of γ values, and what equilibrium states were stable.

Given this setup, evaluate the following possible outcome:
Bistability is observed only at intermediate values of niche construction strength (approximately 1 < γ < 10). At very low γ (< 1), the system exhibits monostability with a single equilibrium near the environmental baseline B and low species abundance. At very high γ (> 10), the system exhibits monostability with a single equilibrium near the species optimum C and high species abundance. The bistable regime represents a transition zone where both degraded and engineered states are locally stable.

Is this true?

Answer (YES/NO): NO